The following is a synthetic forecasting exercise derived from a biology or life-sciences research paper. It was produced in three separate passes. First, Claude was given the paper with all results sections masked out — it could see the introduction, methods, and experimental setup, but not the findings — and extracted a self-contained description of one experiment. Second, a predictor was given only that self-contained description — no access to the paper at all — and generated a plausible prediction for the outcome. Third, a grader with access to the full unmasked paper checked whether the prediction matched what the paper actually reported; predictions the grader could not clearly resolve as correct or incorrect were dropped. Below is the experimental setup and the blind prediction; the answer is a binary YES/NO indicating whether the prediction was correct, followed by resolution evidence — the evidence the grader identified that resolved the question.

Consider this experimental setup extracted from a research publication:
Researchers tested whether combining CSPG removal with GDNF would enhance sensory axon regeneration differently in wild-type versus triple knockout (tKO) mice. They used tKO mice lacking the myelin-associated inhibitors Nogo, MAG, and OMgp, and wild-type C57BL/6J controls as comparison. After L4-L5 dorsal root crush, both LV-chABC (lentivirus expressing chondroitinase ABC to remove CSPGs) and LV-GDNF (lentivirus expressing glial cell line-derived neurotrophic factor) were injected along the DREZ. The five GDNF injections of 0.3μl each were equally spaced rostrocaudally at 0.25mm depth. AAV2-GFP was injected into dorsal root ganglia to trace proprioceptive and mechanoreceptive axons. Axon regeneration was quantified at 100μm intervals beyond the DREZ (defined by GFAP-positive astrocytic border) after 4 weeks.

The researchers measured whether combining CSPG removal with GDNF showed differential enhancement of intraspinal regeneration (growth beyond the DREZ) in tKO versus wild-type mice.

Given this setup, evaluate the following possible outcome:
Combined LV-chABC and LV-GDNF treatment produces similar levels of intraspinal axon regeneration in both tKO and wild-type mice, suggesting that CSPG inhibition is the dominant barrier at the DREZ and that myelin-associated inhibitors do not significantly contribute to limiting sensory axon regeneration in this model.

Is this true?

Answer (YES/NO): NO